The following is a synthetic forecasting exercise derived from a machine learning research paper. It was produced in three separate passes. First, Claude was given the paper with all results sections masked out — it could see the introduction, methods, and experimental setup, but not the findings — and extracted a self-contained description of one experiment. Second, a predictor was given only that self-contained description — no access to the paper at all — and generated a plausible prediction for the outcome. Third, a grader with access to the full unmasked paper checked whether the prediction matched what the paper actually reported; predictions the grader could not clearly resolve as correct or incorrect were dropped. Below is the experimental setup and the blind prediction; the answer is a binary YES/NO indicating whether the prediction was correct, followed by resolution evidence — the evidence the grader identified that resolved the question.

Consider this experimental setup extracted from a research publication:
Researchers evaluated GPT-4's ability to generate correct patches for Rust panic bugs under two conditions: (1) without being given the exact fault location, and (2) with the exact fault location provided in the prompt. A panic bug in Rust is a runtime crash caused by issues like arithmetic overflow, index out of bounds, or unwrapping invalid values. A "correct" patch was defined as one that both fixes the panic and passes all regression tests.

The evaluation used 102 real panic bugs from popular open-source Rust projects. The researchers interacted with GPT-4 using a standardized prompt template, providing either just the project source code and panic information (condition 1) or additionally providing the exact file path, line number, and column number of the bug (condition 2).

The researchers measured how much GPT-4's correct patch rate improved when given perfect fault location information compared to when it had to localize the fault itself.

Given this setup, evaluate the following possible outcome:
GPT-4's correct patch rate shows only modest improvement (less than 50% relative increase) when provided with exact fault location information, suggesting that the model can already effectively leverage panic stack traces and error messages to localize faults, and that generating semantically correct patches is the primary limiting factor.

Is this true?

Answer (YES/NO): NO